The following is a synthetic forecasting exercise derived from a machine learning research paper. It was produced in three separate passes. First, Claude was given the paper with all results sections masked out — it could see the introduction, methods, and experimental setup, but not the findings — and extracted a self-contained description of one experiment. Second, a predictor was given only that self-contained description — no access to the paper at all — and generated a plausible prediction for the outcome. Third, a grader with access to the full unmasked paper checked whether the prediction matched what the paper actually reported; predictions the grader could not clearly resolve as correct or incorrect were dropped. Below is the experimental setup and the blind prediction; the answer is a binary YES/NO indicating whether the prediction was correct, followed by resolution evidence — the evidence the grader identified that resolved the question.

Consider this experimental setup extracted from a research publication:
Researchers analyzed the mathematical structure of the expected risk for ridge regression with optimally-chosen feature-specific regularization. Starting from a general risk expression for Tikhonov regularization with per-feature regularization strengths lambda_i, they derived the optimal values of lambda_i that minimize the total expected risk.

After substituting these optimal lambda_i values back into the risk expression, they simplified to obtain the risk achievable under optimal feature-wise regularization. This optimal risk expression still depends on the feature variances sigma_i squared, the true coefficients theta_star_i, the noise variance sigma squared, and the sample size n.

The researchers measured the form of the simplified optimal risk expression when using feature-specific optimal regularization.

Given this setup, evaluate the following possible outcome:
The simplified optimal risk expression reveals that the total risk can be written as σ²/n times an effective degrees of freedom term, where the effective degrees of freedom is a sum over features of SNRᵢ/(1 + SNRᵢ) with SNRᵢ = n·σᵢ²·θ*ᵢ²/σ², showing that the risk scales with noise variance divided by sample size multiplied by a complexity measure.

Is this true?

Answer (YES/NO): NO